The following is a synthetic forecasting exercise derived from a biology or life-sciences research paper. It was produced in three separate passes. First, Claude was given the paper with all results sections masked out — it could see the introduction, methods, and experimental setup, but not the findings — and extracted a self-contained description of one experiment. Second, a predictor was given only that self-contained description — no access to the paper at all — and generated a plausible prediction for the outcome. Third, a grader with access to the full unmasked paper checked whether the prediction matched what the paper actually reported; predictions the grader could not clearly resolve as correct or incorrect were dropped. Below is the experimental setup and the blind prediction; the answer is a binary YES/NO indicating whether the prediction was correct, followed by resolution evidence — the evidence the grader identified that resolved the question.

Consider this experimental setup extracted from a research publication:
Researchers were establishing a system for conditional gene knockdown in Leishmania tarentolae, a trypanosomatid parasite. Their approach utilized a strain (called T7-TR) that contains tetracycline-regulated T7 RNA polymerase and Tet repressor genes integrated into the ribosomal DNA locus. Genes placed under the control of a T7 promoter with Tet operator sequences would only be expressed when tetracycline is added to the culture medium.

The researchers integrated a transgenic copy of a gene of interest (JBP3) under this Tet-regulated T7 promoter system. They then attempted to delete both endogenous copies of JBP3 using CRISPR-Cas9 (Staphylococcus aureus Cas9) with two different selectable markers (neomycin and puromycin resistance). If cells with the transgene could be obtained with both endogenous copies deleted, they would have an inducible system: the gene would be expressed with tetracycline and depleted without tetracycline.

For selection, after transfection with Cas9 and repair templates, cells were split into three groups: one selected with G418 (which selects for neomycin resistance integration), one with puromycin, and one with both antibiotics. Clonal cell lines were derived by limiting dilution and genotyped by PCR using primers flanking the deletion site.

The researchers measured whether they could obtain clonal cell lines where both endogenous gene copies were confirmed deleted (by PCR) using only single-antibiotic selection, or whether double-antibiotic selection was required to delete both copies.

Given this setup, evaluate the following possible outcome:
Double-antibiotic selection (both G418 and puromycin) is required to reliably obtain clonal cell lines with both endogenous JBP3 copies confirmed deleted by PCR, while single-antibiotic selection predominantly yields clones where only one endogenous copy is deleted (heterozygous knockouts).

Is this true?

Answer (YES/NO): NO